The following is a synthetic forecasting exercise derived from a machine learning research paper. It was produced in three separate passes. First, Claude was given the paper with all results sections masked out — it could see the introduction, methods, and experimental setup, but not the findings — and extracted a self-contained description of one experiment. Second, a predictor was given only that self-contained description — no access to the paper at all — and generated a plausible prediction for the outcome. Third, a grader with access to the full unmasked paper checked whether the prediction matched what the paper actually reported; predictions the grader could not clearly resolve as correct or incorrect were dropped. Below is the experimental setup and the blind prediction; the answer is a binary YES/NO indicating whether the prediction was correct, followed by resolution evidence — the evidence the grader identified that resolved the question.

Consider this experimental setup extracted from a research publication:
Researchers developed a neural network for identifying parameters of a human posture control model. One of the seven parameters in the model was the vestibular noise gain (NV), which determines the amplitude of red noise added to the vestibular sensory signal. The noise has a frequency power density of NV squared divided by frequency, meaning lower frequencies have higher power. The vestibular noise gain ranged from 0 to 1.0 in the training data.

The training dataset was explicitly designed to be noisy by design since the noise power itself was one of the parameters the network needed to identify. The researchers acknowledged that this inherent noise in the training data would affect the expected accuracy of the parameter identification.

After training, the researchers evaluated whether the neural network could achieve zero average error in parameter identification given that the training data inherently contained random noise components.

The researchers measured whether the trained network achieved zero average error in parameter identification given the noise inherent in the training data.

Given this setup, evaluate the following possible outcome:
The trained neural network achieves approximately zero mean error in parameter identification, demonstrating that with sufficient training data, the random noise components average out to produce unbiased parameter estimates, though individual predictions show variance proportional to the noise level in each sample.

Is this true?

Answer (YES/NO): NO